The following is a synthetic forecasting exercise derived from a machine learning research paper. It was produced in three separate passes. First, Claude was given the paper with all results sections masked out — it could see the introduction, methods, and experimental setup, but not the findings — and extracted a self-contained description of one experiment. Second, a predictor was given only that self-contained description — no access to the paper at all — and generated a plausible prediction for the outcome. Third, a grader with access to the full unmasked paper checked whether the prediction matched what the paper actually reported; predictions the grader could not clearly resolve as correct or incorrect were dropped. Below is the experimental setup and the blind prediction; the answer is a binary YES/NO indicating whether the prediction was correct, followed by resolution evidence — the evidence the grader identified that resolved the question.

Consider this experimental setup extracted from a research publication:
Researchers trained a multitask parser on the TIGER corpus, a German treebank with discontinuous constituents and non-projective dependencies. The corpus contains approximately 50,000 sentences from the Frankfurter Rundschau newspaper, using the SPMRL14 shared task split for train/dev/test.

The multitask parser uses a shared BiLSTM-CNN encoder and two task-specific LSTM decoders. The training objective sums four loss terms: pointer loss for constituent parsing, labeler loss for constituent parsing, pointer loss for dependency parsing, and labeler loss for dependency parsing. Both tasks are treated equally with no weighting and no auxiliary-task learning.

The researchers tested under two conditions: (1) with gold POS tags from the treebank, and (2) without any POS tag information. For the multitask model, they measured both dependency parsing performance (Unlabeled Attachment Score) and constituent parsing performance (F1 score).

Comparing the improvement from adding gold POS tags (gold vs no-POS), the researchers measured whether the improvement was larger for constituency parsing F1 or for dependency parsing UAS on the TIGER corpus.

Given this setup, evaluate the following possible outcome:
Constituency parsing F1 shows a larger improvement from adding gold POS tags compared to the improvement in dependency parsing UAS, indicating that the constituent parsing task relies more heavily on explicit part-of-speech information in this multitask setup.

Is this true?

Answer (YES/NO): YES